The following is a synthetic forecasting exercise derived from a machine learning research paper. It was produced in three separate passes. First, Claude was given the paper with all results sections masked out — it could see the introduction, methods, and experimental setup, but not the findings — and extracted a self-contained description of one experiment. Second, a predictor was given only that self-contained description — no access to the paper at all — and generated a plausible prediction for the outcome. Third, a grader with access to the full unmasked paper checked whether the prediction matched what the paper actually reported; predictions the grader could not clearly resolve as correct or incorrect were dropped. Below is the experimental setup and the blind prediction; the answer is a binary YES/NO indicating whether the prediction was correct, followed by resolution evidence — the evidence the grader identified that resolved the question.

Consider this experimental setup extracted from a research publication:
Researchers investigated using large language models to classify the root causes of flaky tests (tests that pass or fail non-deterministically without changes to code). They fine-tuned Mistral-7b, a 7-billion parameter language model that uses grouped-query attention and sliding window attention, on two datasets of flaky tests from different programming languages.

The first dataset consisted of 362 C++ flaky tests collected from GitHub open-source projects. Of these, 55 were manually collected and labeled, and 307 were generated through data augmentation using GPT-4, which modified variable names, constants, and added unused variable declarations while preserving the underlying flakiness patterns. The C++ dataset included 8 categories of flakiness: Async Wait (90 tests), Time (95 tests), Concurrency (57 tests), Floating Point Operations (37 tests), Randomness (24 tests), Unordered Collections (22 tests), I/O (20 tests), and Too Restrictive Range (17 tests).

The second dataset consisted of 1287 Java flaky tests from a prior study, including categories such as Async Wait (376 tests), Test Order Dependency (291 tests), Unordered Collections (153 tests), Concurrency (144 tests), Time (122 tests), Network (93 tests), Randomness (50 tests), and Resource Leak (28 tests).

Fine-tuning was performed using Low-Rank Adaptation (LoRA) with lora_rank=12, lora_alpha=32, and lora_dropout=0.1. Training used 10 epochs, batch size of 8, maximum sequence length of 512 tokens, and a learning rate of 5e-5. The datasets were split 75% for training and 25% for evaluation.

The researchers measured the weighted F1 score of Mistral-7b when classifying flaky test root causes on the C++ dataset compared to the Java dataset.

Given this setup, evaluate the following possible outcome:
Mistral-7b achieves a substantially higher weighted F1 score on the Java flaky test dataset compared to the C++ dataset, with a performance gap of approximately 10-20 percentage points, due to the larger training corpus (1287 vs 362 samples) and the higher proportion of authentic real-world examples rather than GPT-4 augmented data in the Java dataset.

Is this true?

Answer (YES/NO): NO